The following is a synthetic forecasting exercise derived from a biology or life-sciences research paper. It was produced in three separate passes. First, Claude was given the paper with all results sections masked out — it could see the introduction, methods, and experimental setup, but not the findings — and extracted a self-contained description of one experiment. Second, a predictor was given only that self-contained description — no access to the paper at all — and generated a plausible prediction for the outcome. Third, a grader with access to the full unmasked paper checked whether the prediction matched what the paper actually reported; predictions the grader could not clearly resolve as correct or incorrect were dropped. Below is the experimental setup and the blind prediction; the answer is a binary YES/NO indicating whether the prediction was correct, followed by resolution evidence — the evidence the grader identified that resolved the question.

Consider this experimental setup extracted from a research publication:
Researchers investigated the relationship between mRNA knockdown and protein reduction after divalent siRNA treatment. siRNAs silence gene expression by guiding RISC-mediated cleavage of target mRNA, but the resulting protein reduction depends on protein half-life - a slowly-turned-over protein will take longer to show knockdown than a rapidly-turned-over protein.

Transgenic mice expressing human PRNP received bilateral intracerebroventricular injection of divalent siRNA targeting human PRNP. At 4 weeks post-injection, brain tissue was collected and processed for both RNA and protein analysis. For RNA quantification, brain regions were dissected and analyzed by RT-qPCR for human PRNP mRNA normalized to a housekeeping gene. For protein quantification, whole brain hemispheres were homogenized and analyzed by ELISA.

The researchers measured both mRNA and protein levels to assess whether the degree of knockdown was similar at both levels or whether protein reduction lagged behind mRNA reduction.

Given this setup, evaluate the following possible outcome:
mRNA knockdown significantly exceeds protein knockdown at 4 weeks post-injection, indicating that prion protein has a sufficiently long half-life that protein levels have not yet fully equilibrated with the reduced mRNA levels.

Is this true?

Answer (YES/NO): NO